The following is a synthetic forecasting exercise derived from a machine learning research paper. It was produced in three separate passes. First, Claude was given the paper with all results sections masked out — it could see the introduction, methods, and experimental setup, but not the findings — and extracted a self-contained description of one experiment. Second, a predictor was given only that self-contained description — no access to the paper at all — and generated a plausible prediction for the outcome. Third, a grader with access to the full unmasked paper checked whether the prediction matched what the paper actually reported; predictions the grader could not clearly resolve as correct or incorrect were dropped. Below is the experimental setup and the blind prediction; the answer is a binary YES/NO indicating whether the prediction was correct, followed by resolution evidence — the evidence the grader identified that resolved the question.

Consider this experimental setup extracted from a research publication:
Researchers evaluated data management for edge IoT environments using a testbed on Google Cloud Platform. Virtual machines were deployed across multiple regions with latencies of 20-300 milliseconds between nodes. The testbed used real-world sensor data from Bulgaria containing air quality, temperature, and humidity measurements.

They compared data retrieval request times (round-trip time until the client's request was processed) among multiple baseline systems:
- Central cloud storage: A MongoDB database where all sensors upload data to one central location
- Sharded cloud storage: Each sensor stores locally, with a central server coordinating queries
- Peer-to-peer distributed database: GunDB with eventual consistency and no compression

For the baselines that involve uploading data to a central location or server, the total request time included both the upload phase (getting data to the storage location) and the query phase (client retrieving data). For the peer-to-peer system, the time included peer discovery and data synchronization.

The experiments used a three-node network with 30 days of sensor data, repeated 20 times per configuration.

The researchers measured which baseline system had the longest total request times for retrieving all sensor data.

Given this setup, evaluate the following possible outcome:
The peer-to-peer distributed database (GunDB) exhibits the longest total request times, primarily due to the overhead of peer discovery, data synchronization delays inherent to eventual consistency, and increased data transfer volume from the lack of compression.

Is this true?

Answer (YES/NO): YES